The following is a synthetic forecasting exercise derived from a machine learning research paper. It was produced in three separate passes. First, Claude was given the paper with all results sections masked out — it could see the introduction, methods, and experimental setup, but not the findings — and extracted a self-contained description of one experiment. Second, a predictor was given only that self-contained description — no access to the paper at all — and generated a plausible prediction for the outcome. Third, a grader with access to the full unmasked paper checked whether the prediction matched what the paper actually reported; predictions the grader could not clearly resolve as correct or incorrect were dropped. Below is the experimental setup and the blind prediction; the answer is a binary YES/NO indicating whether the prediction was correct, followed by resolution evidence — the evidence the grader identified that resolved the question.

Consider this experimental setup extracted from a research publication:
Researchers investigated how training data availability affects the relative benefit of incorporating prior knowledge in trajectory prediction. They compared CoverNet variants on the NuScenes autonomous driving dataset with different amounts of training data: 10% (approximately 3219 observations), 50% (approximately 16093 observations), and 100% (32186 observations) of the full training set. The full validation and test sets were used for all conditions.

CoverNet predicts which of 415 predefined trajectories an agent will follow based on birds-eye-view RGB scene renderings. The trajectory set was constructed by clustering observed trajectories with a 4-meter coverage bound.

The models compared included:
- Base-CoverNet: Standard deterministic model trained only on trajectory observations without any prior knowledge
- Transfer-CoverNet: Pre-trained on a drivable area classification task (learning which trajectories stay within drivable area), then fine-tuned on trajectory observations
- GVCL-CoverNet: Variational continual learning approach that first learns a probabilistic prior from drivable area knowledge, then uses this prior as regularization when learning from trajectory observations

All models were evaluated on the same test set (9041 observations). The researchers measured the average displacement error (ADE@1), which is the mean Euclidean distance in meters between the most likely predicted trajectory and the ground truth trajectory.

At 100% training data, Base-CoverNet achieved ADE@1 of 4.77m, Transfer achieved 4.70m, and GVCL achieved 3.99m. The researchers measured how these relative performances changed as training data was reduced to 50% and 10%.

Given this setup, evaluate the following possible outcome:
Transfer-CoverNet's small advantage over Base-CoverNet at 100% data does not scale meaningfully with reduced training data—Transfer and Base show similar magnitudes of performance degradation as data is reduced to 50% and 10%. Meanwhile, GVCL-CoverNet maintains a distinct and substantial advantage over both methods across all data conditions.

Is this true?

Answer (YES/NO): YES